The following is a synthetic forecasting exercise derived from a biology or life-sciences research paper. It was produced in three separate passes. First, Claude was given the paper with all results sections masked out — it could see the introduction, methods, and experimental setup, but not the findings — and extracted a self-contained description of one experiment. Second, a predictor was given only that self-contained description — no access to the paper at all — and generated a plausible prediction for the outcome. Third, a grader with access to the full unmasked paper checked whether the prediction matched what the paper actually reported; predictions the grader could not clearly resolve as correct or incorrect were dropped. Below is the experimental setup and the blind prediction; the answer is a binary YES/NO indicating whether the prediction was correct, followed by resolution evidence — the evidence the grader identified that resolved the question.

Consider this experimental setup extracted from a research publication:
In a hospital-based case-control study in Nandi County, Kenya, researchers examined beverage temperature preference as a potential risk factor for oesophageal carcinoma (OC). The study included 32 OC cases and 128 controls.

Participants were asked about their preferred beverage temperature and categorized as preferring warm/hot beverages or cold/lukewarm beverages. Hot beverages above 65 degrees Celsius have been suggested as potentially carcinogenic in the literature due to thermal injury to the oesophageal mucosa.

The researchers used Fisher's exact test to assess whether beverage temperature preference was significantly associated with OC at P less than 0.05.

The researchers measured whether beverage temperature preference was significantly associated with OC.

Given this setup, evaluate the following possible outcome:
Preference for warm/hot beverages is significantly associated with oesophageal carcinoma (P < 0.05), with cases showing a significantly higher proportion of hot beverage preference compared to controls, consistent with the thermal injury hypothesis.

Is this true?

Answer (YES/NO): NO